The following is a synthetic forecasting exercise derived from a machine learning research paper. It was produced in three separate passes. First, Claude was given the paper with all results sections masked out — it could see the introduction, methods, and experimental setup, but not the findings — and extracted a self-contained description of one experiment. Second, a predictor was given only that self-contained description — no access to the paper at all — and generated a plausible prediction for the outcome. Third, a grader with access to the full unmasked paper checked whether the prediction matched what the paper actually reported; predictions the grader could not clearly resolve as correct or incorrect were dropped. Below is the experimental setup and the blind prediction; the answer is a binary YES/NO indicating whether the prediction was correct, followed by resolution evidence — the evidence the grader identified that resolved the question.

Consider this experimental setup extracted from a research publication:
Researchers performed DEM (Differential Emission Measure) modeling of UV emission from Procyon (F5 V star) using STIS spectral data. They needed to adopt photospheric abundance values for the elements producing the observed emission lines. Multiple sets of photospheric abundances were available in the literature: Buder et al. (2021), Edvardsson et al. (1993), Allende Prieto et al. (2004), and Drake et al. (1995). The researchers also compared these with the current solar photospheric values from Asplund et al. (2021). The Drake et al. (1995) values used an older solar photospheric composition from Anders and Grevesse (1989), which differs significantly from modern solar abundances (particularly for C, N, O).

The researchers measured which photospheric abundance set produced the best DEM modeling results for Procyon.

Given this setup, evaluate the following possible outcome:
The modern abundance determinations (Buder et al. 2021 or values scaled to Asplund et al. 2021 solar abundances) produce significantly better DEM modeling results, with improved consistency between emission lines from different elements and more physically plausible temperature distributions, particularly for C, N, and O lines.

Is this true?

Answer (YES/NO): NO